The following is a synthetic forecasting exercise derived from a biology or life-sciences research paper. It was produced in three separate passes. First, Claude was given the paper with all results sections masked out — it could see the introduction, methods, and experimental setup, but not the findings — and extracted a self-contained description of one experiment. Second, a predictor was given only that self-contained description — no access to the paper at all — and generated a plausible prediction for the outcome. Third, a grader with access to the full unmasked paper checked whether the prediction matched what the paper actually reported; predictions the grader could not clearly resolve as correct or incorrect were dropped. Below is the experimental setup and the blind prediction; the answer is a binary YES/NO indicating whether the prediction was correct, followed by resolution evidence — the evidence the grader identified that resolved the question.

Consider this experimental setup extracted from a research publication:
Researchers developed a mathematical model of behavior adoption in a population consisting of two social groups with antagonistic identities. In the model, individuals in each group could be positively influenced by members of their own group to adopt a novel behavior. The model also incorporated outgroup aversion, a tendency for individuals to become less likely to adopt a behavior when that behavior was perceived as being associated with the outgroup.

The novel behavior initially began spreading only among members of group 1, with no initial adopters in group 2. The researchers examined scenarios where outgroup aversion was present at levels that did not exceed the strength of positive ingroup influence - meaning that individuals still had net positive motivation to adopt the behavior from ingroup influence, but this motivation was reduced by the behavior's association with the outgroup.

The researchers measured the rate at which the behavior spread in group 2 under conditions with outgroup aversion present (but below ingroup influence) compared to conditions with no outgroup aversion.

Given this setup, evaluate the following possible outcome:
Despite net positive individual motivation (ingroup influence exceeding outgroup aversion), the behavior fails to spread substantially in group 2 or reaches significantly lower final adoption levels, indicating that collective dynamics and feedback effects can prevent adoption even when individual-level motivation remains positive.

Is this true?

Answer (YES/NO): YES